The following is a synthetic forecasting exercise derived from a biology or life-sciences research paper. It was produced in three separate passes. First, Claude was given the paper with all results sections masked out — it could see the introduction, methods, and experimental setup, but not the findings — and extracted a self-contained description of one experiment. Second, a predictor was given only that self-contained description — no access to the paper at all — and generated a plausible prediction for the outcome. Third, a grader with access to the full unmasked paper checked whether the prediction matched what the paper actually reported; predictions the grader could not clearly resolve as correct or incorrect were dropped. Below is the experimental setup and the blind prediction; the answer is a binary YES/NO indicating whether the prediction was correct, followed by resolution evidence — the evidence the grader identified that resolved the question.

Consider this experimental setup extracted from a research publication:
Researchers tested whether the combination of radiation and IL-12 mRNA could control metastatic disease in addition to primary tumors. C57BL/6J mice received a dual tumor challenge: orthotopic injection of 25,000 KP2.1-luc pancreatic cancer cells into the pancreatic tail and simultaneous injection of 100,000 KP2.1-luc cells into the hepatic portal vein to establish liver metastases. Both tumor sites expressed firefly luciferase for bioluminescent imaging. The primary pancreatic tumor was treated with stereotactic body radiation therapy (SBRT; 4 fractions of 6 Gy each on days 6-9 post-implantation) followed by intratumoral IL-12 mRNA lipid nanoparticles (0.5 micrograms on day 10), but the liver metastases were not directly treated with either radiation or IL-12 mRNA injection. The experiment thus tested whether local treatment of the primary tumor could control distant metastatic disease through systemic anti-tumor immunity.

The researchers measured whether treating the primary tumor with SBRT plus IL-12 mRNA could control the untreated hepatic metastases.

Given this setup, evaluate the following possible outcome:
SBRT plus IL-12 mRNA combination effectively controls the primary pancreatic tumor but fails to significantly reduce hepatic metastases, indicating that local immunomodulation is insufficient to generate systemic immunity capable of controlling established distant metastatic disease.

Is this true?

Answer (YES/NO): NO